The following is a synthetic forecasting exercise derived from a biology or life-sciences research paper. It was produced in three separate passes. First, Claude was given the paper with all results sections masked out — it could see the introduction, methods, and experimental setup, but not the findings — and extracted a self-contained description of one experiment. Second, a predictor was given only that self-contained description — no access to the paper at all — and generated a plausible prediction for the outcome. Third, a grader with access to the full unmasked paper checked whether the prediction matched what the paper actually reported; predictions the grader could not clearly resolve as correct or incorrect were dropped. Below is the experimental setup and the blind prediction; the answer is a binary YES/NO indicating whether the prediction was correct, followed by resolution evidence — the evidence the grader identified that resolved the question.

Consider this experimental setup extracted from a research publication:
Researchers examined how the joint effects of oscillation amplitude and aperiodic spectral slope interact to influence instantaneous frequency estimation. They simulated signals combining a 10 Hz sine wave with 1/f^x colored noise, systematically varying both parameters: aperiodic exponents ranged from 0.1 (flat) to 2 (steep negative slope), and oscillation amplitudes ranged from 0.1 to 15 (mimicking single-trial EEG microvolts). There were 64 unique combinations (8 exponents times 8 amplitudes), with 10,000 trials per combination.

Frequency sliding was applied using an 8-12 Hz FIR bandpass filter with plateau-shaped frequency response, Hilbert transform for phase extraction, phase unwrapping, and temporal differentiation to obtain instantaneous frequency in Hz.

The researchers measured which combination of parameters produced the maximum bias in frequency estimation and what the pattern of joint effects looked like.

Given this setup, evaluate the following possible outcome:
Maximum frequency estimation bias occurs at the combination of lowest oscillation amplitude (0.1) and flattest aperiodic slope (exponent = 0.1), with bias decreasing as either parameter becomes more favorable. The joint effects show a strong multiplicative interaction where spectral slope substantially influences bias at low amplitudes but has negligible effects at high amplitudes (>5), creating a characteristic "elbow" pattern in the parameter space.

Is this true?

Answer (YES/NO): NO